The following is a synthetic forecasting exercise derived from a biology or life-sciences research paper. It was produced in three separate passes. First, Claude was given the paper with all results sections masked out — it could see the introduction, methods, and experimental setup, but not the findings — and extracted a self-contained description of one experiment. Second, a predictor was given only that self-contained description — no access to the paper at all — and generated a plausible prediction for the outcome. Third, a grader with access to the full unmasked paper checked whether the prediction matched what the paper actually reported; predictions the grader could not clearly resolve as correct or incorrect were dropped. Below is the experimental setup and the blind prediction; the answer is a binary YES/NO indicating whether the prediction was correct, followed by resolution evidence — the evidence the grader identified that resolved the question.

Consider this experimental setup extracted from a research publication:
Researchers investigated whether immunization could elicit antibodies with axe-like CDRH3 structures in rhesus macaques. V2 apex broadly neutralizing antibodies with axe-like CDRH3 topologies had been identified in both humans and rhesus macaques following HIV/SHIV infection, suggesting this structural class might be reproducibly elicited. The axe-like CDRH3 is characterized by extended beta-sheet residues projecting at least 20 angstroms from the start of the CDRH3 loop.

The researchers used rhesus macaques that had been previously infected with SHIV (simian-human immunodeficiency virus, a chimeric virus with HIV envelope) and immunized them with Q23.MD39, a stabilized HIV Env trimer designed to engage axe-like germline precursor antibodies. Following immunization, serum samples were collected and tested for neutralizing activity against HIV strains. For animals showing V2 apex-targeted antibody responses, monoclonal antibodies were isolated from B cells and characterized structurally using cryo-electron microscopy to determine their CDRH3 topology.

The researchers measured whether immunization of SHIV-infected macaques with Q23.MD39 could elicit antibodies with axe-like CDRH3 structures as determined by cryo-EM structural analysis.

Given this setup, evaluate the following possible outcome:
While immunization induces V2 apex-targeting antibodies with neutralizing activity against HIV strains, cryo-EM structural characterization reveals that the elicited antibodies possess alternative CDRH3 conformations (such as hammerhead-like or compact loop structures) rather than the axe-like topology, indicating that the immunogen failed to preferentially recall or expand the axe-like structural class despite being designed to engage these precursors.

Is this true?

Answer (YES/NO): NO